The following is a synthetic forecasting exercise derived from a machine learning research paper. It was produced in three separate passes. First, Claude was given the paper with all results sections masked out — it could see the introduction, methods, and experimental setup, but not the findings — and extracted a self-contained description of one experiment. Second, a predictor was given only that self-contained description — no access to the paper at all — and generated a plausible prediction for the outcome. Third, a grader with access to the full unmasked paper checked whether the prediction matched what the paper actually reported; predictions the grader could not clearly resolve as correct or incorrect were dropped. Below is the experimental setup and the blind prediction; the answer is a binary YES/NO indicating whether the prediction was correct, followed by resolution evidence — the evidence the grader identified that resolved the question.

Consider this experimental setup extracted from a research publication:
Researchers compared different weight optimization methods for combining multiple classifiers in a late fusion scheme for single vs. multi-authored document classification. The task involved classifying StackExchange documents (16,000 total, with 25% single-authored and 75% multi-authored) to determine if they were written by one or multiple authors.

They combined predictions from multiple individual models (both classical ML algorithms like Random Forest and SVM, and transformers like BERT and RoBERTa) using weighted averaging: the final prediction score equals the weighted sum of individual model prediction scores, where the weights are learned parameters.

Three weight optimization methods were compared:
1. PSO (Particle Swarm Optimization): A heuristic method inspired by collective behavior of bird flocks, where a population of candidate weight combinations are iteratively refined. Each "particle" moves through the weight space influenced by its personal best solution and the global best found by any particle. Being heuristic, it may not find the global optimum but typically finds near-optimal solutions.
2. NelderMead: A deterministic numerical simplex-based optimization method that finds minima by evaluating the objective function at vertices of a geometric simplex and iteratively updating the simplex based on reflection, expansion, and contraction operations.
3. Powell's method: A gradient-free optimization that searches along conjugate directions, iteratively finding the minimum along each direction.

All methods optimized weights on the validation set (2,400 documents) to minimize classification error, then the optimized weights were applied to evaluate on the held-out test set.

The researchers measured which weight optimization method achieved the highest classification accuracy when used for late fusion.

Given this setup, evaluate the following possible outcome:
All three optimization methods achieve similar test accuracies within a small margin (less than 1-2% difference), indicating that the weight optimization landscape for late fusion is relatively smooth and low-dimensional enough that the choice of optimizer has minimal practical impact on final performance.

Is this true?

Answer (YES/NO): YES